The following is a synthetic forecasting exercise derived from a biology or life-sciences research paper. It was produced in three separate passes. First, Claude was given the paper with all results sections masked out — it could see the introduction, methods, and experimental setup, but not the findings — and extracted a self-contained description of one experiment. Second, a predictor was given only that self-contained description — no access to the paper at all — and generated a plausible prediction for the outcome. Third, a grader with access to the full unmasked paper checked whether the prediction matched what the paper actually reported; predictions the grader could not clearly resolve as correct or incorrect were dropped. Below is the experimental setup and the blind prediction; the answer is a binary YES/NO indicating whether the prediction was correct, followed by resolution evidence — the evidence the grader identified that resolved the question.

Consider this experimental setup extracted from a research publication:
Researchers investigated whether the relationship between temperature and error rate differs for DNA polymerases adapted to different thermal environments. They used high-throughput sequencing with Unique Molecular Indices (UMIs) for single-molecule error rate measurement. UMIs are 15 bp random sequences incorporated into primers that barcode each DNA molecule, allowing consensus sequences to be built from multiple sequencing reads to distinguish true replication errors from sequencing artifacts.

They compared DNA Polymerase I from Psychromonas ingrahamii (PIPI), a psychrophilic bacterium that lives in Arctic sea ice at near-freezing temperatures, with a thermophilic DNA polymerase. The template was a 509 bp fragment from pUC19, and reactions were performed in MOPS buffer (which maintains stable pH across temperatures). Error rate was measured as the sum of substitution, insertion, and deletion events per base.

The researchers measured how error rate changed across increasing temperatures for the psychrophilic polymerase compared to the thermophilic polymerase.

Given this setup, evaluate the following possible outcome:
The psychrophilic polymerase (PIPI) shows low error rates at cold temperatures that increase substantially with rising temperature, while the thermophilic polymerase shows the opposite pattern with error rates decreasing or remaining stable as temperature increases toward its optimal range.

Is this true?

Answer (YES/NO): YES